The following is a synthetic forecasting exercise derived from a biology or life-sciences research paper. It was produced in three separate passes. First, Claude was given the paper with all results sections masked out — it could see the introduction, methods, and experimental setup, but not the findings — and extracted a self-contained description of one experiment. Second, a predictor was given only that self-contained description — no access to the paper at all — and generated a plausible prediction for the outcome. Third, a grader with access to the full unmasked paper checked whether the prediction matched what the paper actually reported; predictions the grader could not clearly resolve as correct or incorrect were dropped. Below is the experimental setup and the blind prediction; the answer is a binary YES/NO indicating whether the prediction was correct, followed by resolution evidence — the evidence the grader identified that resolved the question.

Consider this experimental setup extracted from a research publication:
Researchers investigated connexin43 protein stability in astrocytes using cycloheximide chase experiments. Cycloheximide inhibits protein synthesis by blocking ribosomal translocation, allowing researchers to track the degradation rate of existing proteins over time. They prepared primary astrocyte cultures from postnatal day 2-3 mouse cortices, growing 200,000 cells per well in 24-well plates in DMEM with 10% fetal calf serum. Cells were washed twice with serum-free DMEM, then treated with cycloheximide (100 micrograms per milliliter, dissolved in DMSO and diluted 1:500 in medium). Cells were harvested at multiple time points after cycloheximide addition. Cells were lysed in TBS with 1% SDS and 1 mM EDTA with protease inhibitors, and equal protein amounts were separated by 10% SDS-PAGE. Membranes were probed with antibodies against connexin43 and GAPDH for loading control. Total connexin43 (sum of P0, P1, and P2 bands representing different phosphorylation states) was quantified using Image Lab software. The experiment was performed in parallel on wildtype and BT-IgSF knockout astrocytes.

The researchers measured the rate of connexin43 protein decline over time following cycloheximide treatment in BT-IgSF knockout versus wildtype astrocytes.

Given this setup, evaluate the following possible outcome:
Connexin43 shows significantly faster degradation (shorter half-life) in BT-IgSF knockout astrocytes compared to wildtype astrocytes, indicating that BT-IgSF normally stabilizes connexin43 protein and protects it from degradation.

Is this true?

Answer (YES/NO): NO